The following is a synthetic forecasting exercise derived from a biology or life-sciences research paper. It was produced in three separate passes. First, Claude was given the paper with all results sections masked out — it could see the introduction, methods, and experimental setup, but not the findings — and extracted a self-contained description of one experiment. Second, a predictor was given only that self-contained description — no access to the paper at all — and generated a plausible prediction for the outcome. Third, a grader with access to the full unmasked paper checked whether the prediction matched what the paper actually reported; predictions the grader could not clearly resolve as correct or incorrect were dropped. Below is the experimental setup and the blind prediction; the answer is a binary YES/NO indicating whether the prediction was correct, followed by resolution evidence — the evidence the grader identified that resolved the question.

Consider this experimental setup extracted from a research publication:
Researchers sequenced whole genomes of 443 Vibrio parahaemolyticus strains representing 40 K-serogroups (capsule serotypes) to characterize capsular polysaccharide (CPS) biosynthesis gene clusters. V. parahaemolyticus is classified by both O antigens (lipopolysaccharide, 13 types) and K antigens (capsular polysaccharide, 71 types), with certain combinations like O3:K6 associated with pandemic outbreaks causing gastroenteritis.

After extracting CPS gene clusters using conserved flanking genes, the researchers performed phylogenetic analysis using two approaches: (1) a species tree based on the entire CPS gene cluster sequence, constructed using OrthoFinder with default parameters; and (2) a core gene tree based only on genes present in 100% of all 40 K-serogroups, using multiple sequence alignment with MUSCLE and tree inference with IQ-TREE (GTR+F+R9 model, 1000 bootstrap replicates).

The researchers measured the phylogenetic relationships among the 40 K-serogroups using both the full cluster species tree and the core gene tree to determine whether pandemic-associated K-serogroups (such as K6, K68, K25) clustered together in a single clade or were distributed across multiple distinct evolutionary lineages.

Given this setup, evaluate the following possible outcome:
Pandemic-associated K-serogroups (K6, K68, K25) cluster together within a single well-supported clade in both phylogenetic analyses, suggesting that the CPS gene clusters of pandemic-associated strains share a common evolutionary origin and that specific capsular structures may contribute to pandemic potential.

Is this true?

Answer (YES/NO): NO